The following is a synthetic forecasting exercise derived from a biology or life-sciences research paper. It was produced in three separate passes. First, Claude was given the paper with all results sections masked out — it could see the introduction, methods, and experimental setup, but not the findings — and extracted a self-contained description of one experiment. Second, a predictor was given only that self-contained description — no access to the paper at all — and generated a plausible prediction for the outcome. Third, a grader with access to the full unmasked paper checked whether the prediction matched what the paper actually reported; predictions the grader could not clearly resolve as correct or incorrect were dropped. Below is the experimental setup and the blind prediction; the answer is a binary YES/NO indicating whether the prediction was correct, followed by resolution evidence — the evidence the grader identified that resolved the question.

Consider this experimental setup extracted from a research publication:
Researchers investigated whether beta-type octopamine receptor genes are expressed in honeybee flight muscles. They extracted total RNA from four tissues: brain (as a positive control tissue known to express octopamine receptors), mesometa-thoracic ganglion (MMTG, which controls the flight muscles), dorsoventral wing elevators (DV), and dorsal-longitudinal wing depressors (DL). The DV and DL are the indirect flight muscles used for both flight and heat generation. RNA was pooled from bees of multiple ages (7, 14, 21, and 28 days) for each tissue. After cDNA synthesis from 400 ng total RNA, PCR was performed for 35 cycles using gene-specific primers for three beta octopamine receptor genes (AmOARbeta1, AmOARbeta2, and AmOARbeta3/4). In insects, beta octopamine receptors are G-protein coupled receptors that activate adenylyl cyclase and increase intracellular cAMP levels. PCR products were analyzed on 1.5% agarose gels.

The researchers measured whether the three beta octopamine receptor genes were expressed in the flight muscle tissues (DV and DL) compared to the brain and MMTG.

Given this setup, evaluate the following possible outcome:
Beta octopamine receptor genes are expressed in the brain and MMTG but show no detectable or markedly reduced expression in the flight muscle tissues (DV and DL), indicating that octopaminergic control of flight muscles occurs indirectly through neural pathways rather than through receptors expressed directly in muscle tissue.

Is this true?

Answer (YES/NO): NO